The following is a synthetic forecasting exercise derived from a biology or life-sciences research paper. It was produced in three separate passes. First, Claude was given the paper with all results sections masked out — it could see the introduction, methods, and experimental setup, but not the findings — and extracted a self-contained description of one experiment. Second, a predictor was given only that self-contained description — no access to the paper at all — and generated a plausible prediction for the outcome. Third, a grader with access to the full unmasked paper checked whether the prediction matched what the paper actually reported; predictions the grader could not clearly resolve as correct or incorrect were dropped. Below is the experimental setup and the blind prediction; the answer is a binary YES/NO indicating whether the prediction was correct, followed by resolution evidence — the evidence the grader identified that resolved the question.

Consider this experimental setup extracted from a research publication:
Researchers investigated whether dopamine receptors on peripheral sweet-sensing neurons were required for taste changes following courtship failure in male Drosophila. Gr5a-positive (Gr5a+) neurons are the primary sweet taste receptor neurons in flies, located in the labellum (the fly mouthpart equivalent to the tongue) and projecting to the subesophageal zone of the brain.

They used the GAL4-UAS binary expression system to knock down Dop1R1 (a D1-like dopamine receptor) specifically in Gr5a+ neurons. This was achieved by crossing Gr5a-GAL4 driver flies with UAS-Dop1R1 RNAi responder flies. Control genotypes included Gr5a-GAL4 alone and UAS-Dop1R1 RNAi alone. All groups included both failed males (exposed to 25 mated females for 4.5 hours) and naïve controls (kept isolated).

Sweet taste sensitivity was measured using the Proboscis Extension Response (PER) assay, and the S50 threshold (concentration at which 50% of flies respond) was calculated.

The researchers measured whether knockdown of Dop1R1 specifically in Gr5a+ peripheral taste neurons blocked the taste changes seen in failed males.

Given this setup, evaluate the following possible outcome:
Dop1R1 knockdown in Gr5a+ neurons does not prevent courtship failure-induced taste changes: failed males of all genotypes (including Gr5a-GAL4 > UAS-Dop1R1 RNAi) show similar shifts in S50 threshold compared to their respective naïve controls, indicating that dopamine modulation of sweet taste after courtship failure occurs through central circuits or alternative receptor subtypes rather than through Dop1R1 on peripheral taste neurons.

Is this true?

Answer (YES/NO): NO